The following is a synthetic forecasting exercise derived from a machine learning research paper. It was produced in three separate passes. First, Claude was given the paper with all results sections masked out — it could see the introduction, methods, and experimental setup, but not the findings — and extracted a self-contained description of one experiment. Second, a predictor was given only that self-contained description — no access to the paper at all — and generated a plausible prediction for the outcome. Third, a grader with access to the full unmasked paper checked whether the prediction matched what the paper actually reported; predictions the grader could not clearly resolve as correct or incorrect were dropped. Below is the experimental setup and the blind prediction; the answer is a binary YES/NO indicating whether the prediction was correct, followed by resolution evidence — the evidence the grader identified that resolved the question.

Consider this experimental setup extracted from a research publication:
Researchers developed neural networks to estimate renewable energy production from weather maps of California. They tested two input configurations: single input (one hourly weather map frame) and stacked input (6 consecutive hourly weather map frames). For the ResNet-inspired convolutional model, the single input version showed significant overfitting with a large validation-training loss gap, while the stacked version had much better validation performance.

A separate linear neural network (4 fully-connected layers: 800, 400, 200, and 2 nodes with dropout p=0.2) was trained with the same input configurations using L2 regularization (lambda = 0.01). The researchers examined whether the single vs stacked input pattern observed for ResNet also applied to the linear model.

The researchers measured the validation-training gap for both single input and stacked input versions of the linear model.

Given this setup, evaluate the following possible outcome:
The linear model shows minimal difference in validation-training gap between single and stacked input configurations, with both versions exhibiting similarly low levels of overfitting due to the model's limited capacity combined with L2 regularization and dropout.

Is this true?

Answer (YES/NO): NO